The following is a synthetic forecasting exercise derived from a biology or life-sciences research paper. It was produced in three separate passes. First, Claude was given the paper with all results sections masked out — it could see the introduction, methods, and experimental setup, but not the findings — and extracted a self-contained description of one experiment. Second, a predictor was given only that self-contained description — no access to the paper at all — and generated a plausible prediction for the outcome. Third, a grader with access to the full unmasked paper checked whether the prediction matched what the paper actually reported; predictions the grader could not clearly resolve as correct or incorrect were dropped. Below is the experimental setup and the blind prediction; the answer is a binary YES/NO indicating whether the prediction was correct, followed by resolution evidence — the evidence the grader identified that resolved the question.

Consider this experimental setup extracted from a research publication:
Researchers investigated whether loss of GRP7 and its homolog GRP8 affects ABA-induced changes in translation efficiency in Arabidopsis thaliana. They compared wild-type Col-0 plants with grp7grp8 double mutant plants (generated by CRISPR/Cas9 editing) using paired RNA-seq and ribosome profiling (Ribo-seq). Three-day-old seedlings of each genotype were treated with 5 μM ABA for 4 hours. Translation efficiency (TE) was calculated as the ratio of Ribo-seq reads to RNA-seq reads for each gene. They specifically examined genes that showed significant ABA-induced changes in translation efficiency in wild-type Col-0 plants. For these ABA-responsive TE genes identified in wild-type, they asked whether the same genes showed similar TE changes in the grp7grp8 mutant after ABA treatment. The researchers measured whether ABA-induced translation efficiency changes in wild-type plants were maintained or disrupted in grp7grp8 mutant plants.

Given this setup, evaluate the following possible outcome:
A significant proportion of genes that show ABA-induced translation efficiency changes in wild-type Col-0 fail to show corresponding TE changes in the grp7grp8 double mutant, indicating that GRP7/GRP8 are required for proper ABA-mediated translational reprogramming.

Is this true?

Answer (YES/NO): YES